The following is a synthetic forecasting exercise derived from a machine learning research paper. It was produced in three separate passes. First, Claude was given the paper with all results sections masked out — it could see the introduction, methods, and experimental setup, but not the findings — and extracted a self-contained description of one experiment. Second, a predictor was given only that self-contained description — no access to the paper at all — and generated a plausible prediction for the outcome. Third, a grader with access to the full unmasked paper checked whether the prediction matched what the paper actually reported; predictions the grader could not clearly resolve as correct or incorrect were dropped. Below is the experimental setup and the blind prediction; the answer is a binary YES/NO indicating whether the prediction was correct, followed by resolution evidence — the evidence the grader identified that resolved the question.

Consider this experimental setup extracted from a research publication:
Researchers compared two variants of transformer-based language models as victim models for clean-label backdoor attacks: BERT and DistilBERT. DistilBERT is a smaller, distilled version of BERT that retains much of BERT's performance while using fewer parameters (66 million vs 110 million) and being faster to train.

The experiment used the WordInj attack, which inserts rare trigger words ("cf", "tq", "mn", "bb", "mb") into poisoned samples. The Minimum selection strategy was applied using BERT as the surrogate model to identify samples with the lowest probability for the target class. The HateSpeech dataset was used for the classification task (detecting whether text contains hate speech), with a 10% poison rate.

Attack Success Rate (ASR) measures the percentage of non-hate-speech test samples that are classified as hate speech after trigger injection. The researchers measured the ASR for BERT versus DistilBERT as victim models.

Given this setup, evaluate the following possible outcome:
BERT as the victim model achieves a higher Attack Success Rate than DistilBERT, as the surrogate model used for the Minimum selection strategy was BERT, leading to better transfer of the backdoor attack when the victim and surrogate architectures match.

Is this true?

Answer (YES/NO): NO